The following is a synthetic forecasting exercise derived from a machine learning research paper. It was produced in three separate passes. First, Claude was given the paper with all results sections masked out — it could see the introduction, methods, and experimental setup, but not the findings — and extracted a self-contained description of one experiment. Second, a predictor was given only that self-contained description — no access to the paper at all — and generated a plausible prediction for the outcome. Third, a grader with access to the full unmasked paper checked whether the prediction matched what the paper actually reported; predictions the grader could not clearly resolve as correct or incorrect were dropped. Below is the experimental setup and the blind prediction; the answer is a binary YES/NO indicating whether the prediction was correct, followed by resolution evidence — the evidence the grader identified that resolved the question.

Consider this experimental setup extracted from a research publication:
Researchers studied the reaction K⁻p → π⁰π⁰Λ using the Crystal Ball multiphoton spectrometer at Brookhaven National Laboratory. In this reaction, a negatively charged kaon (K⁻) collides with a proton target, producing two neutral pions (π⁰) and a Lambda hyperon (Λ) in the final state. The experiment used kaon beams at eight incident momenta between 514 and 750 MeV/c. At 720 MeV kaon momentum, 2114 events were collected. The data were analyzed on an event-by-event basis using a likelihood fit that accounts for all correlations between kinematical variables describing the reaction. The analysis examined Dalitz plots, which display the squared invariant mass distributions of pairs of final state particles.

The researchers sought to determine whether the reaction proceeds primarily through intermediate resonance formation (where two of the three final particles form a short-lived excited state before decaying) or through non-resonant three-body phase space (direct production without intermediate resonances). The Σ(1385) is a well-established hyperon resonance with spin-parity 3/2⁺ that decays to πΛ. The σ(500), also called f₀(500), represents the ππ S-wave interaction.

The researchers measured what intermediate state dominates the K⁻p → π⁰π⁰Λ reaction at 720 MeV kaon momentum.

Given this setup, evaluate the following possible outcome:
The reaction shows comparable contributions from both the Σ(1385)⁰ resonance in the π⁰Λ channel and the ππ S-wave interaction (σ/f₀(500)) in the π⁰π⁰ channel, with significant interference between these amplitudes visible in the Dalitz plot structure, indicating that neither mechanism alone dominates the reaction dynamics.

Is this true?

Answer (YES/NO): NO